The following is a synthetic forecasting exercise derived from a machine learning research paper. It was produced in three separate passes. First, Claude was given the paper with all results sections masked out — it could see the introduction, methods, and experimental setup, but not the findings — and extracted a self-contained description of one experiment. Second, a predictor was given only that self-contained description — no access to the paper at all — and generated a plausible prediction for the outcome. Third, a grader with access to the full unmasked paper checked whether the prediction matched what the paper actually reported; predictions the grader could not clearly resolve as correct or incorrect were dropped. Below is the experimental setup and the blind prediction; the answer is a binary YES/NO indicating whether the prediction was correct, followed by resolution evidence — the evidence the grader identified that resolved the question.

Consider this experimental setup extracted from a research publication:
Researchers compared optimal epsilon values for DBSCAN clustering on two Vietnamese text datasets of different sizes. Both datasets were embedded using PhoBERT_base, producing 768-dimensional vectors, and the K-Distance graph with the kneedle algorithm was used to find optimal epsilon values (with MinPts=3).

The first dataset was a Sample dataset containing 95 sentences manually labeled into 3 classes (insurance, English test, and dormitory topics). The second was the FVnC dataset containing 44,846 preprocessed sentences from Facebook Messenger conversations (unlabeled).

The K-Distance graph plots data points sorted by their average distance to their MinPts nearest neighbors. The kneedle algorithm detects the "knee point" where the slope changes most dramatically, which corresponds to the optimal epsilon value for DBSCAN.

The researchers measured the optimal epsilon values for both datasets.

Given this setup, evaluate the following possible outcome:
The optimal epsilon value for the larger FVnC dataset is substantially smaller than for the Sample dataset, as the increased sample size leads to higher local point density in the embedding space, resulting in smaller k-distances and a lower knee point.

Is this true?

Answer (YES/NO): YES